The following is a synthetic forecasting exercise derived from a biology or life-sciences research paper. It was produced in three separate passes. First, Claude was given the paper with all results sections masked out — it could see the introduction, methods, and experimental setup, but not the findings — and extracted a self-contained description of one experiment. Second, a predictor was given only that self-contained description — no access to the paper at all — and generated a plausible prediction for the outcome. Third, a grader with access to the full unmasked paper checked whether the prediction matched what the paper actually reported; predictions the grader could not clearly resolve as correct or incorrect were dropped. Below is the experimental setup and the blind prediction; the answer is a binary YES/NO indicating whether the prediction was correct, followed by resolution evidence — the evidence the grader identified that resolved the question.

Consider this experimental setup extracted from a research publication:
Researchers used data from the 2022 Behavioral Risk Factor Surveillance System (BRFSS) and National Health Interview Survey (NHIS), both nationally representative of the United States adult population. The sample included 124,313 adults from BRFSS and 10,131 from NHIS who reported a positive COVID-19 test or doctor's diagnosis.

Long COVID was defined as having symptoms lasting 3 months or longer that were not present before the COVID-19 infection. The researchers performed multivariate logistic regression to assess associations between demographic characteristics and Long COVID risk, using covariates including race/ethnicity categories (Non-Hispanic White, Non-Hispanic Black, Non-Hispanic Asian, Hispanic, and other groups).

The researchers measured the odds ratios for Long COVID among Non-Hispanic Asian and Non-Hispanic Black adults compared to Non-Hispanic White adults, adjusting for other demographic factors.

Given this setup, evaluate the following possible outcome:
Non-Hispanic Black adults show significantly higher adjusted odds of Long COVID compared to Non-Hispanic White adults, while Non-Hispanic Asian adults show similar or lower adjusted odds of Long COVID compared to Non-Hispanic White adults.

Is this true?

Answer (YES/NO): NO